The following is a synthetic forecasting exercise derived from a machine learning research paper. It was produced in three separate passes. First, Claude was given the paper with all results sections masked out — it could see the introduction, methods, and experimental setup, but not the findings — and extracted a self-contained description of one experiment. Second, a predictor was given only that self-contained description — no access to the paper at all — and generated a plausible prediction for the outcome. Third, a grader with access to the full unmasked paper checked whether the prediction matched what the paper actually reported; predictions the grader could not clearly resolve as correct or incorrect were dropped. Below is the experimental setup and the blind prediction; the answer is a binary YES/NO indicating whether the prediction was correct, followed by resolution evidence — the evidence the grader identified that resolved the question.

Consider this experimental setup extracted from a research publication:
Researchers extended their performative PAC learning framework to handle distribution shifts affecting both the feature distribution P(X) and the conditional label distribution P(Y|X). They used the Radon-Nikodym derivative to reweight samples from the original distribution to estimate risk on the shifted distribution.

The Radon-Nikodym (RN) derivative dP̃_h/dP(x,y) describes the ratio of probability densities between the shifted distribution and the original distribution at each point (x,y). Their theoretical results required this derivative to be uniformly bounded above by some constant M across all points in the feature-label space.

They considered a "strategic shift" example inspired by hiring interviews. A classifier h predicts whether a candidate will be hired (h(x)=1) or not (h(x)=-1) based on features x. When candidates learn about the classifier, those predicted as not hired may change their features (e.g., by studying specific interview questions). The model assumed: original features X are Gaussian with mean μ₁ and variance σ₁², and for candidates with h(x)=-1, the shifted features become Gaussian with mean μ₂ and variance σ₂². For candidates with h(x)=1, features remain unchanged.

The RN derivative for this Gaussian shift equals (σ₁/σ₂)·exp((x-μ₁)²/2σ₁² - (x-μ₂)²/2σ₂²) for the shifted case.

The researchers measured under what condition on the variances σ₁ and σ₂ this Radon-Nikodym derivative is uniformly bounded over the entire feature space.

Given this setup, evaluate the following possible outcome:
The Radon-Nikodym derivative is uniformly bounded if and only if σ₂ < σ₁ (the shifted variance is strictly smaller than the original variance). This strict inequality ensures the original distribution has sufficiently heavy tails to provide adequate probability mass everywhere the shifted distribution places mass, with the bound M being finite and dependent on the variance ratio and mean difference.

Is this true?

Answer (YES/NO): NO